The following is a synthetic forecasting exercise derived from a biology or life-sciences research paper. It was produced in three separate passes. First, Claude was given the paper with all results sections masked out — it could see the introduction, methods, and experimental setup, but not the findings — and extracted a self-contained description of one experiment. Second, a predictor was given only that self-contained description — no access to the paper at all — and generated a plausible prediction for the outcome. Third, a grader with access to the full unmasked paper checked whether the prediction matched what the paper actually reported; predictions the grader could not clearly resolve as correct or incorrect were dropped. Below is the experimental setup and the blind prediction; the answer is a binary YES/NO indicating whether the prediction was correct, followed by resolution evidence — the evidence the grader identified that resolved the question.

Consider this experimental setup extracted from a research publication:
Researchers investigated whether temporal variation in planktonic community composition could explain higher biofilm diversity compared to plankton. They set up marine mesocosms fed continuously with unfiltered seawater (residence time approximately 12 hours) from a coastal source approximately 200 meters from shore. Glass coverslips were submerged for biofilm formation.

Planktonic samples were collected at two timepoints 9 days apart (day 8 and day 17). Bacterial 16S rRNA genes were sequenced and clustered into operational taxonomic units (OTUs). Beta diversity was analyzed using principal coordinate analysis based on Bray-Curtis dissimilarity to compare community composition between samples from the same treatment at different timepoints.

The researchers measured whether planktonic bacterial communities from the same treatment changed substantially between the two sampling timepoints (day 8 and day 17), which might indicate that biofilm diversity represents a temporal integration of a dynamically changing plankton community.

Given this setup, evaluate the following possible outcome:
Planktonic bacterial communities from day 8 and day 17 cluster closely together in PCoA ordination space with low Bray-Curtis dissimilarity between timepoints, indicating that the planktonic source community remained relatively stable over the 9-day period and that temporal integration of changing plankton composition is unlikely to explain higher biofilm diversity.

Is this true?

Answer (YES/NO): YES